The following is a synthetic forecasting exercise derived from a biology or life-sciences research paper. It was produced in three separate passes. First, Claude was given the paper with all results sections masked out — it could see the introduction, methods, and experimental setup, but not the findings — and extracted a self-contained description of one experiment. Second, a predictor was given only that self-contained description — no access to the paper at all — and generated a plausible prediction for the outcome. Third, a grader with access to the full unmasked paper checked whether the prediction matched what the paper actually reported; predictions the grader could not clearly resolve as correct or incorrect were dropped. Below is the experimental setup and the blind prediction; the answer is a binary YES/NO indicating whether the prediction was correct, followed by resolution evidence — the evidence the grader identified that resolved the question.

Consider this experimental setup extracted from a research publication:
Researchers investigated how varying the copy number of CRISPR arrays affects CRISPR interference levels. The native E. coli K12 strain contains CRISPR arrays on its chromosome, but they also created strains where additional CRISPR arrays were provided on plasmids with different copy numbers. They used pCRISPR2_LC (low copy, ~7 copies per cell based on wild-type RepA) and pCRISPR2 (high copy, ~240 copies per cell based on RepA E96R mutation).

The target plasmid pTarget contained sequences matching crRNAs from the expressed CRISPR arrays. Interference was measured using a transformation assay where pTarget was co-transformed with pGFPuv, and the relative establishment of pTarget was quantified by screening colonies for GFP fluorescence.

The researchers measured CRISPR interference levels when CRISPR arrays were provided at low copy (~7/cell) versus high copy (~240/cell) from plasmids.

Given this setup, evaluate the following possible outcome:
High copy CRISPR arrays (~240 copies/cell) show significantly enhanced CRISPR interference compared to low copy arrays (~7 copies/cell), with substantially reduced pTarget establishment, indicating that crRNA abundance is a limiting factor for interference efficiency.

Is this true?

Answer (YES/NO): NO